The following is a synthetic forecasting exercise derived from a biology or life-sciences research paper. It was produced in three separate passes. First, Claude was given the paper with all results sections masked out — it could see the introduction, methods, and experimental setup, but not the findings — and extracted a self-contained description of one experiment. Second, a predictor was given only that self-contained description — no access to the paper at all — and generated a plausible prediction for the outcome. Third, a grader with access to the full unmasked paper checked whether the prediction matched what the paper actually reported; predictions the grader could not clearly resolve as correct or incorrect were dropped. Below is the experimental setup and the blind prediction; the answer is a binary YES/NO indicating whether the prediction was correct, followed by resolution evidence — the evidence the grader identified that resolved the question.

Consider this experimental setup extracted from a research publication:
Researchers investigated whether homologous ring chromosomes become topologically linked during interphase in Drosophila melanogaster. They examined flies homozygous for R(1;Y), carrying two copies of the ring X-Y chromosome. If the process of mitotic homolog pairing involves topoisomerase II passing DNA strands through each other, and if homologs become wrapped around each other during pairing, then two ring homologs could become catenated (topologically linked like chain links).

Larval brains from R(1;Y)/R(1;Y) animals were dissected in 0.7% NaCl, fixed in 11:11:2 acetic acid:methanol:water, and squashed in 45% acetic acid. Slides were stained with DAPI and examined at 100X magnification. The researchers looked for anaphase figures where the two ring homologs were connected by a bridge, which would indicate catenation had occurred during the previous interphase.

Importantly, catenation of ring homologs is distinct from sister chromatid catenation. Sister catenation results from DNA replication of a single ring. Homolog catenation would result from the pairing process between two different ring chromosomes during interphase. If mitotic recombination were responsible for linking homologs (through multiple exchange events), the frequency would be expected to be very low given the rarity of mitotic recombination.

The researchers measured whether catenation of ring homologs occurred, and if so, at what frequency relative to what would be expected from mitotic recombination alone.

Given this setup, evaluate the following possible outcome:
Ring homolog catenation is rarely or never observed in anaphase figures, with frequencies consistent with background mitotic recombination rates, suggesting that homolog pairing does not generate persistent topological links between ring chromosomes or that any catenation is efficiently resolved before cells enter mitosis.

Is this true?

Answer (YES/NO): NO